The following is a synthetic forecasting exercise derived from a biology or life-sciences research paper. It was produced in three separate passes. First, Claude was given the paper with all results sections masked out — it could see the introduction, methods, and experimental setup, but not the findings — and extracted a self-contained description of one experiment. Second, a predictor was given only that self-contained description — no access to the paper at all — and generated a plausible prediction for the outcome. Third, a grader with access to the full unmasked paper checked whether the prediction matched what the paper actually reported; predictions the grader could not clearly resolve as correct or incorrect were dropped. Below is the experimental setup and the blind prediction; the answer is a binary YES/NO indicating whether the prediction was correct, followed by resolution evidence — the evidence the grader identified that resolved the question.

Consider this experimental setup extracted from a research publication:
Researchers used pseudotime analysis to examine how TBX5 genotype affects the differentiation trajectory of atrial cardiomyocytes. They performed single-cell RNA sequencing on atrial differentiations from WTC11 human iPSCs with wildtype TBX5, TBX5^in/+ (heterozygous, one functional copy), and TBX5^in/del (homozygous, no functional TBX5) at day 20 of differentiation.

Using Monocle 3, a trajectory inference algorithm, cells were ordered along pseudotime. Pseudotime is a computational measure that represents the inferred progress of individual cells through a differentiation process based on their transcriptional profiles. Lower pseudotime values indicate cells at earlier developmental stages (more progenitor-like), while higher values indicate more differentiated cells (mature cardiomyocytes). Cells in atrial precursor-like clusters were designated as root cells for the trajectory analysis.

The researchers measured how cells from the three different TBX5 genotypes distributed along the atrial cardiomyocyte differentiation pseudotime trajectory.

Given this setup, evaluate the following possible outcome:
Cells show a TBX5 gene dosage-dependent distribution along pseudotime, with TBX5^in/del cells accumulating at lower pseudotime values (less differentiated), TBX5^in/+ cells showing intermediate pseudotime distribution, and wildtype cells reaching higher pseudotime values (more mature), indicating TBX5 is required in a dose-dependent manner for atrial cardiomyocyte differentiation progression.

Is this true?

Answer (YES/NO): NO